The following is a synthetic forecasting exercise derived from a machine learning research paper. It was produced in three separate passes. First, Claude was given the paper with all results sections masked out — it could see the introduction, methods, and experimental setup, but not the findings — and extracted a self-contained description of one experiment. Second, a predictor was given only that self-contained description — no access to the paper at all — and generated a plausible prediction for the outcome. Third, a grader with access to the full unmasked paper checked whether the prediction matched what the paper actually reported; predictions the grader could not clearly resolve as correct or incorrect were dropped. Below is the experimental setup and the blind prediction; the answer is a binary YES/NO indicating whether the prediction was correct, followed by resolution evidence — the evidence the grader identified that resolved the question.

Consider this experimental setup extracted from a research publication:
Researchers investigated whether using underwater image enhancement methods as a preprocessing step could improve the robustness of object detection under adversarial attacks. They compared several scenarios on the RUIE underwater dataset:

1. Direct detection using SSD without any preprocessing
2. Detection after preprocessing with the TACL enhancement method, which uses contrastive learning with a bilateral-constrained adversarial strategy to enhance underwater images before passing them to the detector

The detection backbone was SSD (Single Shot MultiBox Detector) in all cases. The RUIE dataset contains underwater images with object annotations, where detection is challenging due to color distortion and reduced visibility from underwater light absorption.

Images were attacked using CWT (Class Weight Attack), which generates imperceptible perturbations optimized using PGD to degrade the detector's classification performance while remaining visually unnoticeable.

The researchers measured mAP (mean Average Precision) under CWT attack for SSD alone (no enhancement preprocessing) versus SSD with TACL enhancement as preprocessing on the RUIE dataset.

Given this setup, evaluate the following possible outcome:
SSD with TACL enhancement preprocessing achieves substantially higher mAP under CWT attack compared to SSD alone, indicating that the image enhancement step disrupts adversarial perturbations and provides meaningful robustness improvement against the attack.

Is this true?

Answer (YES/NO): YES